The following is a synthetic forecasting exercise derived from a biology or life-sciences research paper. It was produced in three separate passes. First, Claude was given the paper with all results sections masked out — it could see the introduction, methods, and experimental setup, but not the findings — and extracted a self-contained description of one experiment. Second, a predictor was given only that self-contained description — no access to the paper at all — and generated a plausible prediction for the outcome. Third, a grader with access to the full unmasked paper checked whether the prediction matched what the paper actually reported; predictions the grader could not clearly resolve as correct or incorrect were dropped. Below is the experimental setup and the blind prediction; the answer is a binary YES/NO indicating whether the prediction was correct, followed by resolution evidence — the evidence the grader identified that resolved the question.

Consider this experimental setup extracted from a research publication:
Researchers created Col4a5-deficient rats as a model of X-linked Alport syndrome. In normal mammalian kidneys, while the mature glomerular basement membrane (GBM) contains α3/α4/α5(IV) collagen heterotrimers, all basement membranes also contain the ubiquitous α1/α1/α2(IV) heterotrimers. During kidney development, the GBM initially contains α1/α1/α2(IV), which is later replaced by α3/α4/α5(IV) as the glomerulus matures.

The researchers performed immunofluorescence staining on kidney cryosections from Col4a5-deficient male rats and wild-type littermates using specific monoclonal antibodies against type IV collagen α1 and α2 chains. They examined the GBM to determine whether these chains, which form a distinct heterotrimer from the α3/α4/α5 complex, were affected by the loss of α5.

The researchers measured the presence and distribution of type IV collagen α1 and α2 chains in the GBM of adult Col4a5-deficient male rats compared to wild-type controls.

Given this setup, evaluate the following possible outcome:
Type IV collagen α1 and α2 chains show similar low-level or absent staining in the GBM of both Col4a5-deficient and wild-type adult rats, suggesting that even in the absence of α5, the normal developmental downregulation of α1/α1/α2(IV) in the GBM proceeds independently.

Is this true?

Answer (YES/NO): NO